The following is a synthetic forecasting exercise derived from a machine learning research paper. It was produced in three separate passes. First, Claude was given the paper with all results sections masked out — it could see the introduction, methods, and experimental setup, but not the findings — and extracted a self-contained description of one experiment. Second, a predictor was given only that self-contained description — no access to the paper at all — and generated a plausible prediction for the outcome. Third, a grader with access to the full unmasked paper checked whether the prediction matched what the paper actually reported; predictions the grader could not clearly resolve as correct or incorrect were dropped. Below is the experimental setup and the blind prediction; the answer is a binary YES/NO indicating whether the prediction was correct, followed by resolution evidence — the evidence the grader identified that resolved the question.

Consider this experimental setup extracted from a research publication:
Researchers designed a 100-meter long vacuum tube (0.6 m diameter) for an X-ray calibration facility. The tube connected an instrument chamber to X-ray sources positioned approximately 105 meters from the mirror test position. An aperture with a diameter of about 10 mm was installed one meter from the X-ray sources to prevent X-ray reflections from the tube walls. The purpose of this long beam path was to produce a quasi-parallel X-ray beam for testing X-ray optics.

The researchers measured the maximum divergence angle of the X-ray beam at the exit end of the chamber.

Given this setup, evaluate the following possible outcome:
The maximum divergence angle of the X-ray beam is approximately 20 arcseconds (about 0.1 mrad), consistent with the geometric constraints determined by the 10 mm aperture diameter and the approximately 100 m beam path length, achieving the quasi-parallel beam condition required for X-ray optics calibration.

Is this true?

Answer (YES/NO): NO